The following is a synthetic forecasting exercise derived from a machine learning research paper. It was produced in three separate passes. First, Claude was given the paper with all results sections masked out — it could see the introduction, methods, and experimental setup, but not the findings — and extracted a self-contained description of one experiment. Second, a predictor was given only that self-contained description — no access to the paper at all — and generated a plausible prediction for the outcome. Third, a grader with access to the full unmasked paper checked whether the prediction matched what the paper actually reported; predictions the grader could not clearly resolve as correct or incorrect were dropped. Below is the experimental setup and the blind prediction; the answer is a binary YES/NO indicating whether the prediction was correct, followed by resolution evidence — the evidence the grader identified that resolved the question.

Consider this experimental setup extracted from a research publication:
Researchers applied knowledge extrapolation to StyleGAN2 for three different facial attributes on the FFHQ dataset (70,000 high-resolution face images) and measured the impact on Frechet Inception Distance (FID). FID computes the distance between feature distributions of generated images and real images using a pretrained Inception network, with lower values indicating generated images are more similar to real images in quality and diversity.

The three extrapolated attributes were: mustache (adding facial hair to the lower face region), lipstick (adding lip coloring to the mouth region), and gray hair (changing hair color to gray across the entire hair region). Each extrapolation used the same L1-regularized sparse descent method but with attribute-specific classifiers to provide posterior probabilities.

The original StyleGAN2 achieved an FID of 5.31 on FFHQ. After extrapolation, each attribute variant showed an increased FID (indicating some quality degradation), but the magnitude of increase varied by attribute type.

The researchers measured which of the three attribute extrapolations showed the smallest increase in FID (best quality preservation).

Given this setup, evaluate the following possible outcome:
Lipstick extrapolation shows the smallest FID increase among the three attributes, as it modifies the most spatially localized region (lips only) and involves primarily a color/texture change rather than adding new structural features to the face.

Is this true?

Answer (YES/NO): NO